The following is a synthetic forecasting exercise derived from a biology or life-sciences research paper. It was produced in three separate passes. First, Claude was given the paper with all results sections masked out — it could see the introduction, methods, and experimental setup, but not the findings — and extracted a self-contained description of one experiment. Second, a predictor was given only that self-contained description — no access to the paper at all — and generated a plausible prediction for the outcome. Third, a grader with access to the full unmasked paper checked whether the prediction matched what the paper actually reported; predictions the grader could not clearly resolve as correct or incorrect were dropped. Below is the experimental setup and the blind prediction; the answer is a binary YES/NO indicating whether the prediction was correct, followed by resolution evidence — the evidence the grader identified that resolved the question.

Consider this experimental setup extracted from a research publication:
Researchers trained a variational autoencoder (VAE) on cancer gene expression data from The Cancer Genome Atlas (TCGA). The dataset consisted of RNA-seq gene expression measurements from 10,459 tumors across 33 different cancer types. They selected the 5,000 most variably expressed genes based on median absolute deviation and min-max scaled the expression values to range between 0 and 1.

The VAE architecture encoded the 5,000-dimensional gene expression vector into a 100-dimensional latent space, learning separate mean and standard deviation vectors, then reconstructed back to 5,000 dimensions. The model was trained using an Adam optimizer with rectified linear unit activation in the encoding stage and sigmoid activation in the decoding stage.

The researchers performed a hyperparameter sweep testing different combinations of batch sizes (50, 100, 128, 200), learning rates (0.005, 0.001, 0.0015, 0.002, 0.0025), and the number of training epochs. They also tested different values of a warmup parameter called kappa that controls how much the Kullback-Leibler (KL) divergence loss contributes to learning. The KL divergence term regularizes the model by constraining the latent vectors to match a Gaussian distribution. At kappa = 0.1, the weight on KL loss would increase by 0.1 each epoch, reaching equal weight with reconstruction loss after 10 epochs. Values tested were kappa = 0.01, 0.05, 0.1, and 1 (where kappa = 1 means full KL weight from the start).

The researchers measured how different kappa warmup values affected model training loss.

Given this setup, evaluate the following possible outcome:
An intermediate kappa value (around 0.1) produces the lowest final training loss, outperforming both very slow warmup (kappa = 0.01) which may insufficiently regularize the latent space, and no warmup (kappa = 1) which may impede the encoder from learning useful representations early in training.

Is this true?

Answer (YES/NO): NO